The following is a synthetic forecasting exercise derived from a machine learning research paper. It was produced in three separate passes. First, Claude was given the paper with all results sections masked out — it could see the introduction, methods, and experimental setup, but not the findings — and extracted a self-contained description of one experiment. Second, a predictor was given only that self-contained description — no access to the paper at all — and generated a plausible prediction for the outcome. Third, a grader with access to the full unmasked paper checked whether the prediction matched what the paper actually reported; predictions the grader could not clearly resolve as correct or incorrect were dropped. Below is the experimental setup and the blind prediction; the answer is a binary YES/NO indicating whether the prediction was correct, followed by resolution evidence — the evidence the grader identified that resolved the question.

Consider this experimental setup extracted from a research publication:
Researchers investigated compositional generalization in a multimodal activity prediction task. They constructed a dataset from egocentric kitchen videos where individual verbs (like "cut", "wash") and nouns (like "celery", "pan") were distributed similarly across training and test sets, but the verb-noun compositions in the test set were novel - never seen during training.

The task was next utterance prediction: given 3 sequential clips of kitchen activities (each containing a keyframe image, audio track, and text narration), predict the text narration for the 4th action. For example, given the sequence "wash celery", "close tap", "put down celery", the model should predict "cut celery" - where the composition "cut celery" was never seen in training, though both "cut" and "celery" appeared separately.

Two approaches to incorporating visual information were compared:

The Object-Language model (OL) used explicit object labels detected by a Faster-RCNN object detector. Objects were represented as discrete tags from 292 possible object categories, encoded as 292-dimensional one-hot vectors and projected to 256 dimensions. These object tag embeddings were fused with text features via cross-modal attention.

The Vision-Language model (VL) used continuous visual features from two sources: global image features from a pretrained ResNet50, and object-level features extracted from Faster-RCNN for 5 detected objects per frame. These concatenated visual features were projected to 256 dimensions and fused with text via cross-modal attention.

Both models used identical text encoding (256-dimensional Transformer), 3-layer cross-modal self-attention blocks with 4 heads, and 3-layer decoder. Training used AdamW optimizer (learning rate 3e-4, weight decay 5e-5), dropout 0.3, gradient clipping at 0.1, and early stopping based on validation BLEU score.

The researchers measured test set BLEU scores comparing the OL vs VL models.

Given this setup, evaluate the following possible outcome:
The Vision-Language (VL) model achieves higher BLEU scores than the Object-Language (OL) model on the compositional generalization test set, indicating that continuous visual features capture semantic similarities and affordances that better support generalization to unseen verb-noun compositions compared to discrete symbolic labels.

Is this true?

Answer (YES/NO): YES